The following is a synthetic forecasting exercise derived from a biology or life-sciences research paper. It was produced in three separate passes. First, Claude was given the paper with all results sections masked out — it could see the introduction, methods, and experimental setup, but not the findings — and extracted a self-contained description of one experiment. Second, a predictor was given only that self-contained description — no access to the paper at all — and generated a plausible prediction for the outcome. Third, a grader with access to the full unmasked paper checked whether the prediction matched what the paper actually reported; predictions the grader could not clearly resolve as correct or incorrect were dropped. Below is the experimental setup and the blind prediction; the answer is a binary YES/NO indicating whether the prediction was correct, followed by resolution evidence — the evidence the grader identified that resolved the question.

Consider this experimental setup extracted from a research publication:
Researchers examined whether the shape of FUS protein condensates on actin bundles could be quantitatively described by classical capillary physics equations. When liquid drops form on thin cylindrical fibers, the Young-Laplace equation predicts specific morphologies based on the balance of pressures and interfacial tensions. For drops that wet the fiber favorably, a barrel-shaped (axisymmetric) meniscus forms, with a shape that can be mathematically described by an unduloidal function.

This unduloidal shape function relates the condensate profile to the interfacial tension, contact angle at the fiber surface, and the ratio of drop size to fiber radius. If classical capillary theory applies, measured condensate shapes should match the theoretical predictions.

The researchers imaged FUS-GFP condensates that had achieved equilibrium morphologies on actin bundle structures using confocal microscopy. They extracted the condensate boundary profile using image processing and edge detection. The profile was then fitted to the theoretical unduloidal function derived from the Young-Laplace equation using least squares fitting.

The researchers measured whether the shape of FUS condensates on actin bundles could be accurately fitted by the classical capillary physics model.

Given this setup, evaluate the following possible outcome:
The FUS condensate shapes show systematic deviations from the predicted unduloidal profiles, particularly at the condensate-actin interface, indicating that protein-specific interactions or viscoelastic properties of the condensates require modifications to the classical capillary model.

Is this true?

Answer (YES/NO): NO